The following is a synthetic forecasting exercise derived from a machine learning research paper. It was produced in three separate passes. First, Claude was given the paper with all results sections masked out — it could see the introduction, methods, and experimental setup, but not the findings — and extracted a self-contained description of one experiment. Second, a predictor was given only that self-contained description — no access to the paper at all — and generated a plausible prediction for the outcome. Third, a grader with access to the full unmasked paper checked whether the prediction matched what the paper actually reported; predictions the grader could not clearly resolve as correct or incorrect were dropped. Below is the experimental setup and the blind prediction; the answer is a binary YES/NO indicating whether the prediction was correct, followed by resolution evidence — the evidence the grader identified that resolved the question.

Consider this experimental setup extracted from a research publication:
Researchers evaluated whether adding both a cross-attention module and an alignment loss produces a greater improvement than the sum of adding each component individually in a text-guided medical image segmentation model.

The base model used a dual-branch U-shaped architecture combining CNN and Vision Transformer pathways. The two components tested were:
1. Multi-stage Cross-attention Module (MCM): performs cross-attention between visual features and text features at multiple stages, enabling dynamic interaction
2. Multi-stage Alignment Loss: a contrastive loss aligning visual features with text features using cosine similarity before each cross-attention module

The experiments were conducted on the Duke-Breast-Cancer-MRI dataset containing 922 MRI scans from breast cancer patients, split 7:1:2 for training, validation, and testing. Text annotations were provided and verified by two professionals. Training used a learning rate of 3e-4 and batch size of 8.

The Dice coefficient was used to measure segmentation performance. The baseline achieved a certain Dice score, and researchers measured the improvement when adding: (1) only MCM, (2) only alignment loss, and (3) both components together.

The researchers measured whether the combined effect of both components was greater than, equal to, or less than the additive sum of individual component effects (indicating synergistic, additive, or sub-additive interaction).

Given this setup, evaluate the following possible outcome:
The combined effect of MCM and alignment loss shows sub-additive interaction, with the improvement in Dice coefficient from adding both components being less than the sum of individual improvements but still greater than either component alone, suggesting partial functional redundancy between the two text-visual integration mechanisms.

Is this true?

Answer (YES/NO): NO